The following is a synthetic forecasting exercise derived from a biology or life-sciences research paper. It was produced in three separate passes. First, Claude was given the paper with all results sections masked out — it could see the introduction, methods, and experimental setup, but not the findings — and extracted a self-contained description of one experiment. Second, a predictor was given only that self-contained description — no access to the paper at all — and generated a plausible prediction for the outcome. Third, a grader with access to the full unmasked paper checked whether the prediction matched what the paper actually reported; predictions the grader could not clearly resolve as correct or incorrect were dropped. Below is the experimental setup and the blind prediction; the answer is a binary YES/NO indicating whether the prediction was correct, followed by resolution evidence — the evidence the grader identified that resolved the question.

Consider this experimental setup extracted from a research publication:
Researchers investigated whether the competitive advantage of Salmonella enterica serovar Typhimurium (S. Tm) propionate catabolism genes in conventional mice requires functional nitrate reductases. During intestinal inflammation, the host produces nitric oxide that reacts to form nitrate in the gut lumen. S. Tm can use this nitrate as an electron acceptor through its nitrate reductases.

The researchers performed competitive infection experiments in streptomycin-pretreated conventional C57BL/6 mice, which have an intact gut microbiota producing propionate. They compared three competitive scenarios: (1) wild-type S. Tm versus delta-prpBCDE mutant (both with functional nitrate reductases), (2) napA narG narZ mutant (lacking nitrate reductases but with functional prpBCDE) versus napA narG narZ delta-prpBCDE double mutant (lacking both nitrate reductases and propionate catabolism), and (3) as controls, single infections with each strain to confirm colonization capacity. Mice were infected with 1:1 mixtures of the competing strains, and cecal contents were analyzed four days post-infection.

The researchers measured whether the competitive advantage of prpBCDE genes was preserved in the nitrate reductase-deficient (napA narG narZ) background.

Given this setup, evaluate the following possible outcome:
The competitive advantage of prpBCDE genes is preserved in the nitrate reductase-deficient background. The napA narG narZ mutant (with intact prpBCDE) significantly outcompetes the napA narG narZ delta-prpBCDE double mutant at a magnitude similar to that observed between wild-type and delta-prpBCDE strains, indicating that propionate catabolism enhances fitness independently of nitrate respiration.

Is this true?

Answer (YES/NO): NO